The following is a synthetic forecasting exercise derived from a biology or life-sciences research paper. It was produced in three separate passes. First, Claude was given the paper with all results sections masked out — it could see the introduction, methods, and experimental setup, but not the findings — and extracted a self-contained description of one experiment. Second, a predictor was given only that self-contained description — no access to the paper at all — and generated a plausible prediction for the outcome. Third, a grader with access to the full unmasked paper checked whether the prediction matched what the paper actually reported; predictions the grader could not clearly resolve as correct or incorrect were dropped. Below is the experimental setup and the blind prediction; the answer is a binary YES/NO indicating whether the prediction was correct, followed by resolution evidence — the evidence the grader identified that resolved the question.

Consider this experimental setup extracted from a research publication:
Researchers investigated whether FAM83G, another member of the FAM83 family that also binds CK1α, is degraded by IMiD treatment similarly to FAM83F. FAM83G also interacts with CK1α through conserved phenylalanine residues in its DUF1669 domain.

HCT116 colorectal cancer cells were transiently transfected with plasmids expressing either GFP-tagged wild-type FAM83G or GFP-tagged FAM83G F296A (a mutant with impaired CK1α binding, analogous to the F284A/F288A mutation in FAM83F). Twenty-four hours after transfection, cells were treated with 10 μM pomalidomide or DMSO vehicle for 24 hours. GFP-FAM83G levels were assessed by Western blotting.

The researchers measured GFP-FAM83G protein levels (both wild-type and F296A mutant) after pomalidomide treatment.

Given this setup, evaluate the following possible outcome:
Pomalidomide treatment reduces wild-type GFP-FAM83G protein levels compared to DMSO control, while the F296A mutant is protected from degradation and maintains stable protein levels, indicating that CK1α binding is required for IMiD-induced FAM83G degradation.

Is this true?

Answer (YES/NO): NO